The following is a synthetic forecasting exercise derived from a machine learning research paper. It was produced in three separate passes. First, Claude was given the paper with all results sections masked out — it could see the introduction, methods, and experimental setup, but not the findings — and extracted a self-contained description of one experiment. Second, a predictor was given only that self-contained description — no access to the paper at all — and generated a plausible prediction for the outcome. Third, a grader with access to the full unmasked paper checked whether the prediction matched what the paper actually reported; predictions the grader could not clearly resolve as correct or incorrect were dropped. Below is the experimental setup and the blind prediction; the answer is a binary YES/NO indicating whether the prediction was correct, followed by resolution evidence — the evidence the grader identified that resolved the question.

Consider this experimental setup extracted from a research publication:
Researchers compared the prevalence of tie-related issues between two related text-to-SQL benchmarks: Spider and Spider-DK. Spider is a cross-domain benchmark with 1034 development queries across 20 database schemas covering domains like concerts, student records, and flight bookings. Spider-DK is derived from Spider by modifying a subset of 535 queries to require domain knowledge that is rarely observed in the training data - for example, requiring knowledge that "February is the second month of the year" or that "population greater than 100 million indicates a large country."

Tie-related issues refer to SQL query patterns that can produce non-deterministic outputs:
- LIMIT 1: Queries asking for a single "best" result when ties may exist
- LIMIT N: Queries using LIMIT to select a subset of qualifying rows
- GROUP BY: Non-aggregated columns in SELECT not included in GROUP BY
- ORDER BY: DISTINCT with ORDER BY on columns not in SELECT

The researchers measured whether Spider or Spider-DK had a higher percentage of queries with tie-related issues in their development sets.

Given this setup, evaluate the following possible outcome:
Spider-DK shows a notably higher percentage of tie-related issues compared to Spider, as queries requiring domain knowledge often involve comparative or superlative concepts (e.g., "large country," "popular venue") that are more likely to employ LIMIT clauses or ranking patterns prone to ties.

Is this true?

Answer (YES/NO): NO